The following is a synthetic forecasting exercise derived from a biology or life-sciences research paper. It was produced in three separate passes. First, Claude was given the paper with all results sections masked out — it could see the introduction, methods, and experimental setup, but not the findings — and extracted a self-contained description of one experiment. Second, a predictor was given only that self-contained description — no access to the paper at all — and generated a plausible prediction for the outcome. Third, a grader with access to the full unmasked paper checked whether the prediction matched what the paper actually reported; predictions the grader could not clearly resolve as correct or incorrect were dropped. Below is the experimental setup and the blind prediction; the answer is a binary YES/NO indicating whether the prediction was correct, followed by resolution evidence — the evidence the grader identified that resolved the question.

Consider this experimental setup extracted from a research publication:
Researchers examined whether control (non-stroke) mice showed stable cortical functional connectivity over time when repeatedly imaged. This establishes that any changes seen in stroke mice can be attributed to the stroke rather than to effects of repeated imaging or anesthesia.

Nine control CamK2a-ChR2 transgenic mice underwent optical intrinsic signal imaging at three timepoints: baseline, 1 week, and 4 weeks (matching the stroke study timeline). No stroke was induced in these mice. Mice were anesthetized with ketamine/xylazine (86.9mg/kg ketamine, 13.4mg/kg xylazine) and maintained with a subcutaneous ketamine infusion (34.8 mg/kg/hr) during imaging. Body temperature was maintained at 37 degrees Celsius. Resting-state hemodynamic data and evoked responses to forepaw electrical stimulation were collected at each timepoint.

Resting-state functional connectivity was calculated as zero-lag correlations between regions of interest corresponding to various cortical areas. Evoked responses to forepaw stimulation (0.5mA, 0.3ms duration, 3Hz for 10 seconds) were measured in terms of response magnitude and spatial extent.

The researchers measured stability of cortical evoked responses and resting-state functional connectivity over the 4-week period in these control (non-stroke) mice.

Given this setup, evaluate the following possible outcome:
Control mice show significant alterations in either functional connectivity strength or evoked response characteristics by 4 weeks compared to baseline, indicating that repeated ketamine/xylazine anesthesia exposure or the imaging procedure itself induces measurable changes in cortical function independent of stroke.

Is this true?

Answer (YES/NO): NO